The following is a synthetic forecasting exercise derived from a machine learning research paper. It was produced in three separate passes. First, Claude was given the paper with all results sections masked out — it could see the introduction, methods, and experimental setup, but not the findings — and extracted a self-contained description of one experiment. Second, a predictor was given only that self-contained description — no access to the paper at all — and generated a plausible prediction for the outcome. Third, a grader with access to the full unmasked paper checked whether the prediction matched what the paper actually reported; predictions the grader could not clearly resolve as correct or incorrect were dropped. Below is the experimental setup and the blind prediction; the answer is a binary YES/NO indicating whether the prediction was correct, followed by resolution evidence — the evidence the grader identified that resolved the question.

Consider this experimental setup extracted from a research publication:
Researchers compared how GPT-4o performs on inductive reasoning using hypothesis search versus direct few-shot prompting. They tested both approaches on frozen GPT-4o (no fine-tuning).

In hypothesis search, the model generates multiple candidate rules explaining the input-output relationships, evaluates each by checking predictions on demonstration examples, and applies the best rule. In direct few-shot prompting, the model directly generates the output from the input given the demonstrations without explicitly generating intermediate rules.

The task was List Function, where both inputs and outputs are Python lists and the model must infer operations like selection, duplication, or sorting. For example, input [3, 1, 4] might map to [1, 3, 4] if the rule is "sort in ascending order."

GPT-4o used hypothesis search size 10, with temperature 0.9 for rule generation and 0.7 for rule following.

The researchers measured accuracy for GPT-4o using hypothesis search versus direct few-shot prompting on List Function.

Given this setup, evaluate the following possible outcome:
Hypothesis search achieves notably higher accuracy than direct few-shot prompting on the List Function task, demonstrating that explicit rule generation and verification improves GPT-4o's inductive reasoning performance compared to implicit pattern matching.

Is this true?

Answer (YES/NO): YES